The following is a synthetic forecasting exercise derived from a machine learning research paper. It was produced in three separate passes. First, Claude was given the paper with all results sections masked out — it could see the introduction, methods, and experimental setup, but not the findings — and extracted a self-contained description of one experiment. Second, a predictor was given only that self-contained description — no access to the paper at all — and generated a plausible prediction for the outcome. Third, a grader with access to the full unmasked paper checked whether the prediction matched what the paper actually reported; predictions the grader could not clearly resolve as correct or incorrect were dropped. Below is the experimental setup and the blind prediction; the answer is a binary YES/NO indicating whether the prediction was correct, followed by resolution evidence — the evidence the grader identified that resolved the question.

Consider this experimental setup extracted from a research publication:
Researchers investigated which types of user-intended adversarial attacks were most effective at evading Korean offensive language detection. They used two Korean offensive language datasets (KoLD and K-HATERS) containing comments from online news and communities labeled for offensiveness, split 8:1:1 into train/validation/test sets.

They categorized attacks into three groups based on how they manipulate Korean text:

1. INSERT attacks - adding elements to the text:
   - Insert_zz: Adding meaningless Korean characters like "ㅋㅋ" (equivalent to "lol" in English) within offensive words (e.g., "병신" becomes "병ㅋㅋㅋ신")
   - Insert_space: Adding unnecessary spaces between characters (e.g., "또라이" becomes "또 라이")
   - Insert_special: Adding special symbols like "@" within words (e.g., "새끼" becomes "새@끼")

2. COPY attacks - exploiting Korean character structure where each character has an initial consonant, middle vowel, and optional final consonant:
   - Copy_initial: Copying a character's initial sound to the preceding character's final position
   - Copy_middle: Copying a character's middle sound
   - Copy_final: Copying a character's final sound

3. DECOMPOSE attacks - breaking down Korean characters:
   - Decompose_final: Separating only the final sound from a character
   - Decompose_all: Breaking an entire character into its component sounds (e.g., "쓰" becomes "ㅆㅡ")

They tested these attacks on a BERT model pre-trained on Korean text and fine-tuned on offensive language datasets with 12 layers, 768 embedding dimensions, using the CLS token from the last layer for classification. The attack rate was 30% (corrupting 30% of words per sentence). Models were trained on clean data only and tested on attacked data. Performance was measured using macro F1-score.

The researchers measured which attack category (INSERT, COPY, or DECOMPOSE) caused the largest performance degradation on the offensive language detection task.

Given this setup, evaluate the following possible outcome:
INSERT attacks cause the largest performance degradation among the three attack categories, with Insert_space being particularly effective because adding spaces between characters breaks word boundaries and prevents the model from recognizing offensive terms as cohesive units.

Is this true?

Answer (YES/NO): NO